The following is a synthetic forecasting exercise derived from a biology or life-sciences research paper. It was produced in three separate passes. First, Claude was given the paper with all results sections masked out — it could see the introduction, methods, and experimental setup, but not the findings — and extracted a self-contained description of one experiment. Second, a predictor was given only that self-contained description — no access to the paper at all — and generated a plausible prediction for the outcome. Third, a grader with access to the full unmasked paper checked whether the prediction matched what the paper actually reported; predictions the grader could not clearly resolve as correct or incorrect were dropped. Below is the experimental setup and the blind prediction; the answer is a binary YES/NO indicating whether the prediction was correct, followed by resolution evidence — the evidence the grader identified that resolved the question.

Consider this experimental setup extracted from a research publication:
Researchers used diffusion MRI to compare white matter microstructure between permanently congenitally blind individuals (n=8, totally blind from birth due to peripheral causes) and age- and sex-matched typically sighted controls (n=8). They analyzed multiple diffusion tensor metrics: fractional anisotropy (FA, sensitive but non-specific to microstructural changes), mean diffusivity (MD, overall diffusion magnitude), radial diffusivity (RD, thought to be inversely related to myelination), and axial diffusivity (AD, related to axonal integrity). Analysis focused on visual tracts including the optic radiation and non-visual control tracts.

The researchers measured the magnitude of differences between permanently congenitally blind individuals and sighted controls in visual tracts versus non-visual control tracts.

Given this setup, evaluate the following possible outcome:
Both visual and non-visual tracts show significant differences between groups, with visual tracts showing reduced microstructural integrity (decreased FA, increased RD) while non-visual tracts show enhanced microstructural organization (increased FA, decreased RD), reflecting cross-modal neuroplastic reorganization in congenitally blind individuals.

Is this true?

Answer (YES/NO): NO